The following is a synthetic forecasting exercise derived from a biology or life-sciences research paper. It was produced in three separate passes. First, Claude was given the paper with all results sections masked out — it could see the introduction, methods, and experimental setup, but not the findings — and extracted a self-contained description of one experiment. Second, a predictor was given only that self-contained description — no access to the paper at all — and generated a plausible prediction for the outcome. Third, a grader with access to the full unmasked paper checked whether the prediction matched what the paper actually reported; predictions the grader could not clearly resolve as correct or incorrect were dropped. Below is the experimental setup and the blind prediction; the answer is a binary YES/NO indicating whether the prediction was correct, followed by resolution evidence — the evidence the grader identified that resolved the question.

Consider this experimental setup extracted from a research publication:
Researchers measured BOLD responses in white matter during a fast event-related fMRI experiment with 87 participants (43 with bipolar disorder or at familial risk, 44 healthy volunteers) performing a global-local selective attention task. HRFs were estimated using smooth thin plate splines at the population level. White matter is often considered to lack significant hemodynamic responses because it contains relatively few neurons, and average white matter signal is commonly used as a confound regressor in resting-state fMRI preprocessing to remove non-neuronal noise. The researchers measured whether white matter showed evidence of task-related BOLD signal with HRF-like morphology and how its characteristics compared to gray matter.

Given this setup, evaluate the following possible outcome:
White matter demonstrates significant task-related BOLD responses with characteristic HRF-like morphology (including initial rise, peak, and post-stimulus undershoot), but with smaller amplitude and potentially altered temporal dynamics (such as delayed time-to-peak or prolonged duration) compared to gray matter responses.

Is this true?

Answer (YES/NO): YES